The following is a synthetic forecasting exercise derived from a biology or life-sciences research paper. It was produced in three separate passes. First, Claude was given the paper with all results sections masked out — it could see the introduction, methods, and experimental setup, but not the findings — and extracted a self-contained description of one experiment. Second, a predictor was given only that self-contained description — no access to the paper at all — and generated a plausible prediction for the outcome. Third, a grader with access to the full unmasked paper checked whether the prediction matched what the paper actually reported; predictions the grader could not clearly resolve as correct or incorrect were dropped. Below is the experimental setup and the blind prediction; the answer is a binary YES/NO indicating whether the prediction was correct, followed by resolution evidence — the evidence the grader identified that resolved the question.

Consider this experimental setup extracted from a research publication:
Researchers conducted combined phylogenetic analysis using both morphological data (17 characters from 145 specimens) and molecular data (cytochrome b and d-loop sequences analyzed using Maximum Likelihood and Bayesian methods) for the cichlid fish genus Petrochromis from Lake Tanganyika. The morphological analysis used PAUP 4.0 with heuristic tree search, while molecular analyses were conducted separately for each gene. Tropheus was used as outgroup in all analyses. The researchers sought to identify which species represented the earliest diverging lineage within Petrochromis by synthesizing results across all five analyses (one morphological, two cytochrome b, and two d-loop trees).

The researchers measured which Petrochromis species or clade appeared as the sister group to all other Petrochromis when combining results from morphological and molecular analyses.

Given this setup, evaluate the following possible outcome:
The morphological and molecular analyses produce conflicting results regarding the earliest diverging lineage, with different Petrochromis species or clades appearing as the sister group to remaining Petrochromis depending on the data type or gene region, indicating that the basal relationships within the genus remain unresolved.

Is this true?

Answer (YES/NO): NO